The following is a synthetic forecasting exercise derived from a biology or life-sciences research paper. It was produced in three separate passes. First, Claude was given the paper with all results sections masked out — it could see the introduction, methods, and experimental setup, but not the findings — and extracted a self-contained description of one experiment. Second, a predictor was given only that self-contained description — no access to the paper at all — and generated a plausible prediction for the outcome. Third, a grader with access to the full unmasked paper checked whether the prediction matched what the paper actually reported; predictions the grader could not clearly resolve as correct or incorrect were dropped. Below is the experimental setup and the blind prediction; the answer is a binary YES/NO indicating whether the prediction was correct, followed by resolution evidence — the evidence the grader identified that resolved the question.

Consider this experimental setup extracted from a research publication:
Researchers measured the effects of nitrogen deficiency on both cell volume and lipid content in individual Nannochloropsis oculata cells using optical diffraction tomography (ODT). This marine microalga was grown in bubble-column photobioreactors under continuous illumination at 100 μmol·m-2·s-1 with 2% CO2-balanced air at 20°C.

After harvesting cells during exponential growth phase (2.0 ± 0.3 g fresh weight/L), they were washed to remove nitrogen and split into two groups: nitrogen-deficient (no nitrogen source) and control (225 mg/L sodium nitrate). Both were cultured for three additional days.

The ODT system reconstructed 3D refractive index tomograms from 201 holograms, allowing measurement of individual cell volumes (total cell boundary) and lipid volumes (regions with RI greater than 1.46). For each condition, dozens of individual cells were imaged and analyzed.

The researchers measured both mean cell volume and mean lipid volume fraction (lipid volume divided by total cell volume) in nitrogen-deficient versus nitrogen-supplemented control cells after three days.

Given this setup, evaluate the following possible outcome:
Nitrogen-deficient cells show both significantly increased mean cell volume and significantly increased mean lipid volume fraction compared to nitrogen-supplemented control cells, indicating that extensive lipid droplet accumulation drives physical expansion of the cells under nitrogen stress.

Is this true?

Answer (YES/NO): NO